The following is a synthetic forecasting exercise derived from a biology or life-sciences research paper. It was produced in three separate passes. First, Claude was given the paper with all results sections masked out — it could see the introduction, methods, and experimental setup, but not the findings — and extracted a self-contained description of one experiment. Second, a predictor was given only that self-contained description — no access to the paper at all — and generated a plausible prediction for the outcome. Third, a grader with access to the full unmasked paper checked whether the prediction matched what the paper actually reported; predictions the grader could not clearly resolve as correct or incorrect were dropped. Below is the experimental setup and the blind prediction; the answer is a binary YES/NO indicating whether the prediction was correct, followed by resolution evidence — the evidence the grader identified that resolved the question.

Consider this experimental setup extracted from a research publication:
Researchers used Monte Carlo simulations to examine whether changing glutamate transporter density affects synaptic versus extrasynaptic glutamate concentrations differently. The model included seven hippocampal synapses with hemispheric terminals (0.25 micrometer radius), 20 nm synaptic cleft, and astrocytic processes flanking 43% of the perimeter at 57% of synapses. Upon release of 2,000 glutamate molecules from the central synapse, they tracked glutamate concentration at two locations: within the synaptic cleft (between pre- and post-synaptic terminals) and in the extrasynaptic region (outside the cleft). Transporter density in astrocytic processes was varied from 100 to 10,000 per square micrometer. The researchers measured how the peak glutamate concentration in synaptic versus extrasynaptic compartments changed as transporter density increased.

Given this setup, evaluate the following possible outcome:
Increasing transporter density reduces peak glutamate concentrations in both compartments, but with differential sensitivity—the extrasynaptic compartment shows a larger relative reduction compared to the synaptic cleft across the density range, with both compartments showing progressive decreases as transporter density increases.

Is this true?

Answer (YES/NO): NO